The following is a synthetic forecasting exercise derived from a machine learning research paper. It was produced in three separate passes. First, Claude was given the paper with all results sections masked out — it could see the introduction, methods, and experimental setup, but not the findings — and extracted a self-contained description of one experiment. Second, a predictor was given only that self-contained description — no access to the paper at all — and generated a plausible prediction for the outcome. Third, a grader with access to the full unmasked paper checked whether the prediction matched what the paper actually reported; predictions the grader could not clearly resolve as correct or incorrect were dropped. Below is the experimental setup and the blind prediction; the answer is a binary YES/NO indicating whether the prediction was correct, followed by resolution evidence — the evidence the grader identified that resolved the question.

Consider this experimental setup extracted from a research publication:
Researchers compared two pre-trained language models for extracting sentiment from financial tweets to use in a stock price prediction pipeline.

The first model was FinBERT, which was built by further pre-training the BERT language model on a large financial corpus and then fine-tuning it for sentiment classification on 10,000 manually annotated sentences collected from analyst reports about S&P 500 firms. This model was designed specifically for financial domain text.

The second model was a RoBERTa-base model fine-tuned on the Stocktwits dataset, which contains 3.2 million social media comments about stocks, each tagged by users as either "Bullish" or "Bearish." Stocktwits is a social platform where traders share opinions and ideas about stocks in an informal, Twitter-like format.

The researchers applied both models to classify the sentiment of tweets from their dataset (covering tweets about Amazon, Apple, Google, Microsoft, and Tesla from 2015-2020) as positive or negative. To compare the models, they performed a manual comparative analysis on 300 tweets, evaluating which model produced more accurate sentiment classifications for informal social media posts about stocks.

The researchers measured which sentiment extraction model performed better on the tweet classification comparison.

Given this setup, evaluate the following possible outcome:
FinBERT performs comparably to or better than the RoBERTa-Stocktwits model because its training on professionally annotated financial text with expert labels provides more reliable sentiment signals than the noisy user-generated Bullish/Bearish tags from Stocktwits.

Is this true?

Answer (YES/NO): NO